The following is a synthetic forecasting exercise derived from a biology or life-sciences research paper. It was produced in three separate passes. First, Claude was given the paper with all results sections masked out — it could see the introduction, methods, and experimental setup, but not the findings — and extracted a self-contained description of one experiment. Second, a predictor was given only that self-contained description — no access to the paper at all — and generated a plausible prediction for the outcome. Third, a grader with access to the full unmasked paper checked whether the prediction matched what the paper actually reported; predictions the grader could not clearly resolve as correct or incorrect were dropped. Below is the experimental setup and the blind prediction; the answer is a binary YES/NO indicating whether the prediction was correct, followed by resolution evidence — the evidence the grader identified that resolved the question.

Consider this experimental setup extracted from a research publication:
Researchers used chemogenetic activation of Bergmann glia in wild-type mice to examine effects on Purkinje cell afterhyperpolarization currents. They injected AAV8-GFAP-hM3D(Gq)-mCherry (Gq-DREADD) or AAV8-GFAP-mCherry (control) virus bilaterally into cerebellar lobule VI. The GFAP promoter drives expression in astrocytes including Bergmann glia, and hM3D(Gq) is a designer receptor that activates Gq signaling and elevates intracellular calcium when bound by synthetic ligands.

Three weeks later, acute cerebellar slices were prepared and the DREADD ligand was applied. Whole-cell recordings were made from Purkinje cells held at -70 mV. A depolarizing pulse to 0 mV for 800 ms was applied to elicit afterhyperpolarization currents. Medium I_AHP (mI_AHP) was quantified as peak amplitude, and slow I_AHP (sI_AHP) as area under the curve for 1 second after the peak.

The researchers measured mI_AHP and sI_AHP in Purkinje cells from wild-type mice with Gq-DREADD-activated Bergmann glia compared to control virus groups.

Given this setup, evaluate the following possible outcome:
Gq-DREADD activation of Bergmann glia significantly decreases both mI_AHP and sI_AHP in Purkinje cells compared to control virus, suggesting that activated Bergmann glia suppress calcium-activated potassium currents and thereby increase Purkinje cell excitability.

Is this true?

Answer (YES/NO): NO